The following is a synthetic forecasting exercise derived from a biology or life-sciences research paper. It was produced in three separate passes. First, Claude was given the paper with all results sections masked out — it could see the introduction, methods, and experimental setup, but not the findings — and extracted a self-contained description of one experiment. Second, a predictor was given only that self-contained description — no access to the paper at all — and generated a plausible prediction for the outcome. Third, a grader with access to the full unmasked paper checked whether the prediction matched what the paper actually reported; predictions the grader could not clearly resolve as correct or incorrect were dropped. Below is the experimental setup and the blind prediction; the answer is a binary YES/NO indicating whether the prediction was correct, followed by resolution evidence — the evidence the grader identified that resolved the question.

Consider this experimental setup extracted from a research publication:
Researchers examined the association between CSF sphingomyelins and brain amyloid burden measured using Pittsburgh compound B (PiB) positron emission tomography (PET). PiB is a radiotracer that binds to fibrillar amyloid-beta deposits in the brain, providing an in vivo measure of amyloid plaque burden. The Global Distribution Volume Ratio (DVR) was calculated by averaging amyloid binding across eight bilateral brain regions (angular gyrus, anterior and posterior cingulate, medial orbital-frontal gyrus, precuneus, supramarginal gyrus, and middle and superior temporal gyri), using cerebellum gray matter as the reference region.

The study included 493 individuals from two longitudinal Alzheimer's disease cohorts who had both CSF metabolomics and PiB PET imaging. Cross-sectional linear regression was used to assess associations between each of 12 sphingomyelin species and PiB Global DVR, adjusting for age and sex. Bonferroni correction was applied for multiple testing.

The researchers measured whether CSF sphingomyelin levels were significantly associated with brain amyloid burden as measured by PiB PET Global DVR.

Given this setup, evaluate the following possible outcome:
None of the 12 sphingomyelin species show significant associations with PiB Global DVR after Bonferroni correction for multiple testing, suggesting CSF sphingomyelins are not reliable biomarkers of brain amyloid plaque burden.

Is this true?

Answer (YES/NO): YES